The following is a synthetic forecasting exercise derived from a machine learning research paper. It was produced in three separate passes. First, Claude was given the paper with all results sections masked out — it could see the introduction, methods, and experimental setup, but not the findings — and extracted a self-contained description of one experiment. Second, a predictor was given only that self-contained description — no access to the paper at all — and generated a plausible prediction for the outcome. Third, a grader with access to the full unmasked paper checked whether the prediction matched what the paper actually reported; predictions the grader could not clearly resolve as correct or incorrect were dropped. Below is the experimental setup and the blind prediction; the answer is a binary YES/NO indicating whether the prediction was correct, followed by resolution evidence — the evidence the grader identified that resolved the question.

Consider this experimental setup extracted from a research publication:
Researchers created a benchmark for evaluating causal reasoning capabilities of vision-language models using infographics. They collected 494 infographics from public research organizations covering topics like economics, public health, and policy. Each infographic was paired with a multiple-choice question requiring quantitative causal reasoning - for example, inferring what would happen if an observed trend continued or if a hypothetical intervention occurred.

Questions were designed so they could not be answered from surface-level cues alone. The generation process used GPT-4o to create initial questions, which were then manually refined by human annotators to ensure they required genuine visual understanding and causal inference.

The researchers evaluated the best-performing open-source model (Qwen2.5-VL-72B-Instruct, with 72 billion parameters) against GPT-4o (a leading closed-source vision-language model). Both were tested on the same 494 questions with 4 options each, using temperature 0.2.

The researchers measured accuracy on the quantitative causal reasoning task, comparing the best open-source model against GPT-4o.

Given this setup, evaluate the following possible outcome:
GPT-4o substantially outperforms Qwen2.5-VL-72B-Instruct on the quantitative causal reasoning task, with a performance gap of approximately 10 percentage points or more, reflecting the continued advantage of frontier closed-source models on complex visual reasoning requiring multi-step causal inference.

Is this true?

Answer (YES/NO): NO